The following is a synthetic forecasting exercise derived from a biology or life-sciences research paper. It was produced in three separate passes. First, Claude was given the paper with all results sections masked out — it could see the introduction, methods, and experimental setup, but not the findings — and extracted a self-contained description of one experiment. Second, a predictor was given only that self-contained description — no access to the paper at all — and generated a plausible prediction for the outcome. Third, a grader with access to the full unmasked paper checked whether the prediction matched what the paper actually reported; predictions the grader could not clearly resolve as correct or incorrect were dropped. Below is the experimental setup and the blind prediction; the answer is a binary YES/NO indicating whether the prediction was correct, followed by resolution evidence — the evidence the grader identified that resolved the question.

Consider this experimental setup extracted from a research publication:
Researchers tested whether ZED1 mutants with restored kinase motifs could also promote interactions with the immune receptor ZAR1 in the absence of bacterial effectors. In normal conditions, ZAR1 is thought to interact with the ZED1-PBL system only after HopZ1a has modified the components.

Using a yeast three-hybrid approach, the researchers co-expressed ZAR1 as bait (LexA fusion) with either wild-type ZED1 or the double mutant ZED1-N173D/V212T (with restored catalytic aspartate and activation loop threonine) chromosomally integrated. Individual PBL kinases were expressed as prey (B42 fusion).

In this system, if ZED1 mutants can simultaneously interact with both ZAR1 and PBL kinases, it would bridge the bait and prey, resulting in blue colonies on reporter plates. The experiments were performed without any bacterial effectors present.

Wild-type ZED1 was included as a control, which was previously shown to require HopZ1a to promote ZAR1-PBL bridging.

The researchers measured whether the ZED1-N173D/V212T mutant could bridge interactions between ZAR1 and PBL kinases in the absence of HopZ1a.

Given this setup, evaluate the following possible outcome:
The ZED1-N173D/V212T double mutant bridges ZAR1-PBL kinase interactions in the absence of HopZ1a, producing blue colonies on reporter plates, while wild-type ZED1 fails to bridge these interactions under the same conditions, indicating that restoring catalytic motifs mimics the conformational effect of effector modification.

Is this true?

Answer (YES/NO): YES